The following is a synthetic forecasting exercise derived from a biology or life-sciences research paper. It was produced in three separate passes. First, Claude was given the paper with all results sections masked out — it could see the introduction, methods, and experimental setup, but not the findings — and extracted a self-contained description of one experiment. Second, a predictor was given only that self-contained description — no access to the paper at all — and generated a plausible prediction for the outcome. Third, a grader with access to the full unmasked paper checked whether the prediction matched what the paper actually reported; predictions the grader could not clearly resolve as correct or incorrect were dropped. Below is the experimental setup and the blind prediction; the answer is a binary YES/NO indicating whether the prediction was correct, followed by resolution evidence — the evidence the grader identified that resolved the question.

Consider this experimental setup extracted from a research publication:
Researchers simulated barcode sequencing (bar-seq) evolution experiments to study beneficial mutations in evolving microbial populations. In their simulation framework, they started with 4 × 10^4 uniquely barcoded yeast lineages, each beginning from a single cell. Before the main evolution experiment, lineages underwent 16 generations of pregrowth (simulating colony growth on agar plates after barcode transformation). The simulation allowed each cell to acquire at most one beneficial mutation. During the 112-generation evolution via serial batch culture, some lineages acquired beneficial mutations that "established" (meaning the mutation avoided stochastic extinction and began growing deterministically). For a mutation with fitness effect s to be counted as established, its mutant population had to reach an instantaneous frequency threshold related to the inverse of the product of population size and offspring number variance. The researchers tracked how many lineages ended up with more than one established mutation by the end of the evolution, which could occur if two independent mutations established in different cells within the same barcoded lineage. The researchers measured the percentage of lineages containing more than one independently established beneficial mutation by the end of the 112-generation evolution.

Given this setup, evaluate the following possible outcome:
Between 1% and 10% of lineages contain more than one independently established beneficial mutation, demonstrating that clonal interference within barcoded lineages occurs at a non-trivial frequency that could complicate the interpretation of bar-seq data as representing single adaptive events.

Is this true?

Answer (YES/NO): YES